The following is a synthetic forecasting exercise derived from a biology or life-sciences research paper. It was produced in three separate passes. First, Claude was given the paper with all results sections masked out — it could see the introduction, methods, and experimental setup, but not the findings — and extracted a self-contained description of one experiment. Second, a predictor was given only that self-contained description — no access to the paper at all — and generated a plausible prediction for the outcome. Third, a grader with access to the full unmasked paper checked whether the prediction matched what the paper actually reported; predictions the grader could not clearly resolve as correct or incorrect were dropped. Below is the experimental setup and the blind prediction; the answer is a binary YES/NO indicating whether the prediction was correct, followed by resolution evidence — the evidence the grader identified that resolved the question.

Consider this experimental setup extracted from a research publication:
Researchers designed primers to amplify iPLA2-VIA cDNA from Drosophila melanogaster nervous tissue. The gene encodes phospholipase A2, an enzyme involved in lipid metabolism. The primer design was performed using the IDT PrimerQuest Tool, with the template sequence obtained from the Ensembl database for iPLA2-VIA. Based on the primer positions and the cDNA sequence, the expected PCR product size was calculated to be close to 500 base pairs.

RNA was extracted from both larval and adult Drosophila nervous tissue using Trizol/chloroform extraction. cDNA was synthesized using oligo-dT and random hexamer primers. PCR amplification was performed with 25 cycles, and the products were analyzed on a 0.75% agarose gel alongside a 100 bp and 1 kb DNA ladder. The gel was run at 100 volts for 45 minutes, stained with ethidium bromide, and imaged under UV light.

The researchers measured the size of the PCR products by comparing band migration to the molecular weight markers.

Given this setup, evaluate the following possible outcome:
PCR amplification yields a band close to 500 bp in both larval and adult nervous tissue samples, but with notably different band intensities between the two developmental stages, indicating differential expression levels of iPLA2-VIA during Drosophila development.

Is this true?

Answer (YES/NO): NO